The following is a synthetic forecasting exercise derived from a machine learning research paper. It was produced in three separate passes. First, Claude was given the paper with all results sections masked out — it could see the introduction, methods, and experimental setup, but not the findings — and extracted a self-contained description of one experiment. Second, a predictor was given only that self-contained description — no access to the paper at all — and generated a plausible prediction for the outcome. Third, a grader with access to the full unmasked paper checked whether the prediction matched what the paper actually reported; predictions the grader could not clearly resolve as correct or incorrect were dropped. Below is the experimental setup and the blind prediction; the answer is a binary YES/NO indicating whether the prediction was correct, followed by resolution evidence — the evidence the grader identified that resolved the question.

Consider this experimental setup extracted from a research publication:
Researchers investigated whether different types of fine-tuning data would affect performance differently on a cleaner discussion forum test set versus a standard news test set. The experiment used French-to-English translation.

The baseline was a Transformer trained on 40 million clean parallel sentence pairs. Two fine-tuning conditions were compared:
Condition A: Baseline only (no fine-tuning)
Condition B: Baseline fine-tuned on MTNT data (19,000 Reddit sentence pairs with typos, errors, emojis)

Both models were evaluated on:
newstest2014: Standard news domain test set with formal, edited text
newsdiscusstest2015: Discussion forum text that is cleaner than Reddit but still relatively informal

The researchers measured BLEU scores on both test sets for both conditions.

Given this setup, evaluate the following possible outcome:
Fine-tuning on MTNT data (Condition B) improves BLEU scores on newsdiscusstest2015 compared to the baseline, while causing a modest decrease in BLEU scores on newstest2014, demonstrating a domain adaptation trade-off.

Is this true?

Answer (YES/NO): YES